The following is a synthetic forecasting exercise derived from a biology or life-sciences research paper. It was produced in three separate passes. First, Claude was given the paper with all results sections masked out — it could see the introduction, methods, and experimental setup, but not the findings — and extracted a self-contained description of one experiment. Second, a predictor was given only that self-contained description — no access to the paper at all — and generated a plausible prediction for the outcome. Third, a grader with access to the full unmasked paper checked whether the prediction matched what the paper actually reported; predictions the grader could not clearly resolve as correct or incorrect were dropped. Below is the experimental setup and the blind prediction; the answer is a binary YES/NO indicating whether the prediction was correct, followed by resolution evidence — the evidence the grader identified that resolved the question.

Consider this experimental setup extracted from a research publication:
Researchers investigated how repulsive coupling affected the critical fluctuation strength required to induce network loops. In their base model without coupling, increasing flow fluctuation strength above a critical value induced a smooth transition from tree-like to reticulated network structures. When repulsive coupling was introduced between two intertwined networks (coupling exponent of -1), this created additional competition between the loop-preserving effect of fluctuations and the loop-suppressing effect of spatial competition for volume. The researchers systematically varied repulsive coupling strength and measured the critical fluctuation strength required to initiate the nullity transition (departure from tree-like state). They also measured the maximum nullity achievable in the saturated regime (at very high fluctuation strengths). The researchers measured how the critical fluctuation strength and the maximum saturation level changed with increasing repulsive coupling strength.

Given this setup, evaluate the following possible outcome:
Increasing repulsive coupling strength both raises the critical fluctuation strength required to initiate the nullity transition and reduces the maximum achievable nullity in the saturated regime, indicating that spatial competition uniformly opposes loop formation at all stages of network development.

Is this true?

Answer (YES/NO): YES